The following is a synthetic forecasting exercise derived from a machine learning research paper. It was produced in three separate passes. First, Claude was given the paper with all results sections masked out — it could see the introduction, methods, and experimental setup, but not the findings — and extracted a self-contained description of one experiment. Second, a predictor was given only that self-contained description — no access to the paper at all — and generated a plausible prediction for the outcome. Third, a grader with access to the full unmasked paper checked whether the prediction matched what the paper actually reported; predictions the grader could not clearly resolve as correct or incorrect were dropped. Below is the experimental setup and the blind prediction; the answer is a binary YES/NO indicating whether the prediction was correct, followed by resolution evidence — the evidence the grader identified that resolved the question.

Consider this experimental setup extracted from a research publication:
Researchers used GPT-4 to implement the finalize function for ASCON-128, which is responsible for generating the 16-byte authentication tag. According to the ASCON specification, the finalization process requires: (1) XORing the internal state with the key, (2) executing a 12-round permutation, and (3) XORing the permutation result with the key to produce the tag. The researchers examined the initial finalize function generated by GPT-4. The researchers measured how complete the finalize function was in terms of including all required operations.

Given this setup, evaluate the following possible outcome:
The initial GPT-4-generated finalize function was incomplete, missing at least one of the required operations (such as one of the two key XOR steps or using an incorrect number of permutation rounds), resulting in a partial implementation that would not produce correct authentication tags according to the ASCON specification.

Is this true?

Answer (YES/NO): YES